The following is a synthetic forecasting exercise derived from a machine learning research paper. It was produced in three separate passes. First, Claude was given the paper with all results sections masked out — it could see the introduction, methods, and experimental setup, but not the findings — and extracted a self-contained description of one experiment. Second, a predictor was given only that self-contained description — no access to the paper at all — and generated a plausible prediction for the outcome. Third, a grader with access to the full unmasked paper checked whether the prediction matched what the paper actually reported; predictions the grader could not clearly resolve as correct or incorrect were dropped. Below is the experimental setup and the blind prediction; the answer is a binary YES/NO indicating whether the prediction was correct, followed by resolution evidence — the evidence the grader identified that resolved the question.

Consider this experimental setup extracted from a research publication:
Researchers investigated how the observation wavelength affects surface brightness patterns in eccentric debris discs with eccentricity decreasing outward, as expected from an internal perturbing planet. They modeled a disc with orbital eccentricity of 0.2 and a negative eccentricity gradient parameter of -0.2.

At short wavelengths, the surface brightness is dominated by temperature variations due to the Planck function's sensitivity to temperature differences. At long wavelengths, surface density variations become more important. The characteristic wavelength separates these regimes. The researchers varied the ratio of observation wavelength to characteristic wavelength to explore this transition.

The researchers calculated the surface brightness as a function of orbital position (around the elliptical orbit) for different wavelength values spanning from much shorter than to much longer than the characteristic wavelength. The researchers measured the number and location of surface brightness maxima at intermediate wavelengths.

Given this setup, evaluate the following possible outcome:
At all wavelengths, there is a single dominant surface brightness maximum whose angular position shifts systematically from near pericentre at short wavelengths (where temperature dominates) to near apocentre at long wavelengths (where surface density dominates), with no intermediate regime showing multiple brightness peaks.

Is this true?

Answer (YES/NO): NO